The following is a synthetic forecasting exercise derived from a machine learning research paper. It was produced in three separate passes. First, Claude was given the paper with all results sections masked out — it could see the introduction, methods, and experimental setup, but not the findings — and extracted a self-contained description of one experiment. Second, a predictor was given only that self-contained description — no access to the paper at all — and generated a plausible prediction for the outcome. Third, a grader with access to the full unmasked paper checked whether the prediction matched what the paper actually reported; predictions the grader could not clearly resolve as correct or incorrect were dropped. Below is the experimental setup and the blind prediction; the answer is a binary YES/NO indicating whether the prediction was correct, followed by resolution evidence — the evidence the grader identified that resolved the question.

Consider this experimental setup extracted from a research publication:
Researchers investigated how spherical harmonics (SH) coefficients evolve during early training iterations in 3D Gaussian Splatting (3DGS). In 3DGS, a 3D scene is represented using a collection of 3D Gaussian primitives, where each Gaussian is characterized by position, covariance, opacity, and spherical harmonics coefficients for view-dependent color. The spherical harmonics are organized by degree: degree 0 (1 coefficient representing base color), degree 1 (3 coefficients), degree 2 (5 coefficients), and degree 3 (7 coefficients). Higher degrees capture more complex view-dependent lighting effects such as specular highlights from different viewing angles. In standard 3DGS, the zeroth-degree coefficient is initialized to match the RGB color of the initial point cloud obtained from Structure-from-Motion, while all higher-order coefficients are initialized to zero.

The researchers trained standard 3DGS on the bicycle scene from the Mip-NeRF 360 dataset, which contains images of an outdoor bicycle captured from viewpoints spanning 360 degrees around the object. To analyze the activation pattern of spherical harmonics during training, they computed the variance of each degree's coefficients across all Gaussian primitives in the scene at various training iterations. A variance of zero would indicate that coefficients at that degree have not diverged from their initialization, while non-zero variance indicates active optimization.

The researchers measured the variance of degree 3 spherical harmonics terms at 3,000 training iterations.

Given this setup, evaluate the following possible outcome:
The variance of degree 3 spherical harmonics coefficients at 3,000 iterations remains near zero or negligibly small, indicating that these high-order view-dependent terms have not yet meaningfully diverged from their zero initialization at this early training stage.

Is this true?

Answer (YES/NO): YES